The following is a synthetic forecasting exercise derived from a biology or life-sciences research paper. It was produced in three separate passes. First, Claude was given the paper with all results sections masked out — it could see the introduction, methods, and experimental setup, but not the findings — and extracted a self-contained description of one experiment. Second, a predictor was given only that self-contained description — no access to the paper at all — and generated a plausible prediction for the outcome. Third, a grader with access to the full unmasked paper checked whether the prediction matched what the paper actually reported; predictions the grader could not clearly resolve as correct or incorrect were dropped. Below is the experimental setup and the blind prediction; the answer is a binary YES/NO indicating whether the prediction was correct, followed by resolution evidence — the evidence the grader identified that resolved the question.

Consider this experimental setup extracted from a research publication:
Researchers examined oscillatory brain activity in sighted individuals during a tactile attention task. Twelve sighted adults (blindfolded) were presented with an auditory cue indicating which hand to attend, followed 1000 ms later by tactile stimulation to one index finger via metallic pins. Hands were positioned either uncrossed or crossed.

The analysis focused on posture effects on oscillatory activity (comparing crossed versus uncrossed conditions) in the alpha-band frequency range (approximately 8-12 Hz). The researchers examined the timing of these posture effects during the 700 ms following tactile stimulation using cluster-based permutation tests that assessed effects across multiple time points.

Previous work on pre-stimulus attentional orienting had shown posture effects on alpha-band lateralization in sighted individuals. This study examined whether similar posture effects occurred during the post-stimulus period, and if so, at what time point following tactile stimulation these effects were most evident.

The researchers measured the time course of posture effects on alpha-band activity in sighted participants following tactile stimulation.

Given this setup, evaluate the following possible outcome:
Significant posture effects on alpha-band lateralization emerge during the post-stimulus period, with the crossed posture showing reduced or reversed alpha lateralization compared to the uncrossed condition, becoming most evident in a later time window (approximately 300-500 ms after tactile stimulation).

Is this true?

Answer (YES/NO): NO